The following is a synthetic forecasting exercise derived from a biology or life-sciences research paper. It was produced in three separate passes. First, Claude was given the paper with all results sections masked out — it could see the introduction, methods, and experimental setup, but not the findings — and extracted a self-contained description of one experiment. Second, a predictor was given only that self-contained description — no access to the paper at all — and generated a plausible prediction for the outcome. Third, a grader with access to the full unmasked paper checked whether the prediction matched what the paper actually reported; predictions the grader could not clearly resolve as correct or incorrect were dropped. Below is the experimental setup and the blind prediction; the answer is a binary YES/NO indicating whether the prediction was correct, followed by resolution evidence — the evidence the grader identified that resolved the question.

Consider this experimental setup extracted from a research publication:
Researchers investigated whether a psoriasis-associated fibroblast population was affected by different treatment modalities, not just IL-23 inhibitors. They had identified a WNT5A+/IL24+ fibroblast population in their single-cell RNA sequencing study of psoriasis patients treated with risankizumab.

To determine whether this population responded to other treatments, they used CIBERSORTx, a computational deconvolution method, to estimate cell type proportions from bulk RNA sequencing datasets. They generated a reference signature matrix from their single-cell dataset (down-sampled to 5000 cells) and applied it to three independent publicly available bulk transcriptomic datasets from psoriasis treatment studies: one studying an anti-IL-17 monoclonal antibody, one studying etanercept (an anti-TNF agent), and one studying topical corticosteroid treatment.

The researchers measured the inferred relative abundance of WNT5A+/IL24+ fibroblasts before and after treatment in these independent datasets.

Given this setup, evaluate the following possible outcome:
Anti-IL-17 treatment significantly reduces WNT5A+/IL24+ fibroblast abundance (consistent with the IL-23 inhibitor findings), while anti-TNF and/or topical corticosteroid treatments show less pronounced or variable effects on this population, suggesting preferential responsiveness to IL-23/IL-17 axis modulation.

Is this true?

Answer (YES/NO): NO